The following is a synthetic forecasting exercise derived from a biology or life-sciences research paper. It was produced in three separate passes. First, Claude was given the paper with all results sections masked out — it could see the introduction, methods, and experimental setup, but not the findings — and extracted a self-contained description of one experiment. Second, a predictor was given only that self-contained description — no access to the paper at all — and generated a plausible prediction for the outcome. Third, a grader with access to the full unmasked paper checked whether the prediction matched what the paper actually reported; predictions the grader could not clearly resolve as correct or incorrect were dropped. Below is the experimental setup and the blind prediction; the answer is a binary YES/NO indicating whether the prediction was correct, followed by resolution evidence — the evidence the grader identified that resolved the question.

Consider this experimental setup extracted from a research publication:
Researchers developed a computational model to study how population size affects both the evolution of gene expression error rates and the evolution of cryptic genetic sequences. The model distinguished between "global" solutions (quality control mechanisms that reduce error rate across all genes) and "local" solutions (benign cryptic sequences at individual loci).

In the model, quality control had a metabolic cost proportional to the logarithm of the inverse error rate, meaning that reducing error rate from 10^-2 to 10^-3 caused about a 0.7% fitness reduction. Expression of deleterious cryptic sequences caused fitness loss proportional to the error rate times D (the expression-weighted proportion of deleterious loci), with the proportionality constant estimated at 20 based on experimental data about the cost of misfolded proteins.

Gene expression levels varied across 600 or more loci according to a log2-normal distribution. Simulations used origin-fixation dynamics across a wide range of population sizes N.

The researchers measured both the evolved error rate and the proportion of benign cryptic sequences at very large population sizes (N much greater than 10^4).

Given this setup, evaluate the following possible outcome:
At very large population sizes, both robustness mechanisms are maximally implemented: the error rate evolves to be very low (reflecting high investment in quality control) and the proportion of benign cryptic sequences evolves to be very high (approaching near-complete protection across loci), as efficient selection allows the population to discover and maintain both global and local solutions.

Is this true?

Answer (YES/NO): NO